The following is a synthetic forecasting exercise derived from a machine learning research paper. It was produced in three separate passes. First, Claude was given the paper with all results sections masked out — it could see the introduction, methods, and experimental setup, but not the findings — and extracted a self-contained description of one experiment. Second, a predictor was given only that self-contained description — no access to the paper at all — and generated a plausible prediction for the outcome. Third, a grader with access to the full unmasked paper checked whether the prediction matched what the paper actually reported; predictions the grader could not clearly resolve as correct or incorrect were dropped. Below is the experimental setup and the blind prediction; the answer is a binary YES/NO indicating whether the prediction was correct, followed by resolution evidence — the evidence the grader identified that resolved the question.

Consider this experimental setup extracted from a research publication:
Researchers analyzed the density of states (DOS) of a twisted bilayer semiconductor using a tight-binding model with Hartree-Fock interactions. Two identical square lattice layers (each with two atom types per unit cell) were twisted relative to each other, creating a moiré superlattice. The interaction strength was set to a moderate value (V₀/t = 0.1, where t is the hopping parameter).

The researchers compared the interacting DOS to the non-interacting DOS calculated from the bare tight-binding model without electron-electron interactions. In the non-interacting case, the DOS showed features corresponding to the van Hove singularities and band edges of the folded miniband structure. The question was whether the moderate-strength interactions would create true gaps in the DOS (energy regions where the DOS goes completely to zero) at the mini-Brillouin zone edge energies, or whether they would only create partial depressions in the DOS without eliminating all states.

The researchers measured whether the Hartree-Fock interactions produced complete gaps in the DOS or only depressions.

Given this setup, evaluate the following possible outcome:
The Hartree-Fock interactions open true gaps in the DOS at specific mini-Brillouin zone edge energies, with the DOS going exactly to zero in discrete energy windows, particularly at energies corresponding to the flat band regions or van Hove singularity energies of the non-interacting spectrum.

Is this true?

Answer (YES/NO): NO